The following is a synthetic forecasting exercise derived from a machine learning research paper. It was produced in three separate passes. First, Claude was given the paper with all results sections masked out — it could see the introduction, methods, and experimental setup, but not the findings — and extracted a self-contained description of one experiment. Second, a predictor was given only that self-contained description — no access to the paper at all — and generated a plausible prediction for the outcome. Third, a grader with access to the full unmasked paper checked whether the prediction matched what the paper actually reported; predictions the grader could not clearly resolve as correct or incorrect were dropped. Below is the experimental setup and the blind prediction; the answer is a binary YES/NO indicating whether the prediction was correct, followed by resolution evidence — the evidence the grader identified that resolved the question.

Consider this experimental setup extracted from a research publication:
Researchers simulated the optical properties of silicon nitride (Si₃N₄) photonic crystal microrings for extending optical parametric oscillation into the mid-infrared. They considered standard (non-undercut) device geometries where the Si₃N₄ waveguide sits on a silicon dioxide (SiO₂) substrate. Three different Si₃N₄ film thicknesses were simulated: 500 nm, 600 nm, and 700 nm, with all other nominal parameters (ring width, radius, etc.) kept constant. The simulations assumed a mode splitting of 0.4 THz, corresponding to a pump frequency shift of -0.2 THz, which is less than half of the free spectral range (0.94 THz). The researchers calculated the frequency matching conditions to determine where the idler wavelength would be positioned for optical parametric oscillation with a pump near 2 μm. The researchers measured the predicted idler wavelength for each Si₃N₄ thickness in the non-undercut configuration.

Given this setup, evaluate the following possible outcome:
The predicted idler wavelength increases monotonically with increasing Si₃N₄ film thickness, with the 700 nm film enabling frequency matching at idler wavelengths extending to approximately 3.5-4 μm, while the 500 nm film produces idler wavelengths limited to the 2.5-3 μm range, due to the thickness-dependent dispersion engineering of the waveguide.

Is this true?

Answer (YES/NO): NO